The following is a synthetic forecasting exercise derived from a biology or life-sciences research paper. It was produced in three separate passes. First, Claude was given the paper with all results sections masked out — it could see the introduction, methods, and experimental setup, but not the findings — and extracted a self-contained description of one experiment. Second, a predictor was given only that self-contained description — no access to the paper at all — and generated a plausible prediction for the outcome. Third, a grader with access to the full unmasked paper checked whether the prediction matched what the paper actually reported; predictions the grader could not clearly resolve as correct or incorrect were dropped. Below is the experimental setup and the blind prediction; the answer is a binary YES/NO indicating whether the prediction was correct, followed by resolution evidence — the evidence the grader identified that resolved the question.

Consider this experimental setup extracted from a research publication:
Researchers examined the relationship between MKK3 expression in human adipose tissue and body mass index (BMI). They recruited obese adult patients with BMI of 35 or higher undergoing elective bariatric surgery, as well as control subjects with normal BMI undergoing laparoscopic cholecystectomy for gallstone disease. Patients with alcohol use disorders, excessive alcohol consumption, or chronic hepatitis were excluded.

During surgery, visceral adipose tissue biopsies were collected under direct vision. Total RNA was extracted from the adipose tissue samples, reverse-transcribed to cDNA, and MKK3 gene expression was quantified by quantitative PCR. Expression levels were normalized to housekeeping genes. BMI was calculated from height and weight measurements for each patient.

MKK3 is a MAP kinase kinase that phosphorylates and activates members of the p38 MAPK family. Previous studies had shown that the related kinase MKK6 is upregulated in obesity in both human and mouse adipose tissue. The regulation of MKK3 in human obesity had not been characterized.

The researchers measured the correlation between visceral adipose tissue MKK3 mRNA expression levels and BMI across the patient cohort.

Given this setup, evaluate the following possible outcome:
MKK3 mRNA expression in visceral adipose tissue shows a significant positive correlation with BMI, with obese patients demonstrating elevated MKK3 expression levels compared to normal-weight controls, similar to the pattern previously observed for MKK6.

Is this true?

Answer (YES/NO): YES